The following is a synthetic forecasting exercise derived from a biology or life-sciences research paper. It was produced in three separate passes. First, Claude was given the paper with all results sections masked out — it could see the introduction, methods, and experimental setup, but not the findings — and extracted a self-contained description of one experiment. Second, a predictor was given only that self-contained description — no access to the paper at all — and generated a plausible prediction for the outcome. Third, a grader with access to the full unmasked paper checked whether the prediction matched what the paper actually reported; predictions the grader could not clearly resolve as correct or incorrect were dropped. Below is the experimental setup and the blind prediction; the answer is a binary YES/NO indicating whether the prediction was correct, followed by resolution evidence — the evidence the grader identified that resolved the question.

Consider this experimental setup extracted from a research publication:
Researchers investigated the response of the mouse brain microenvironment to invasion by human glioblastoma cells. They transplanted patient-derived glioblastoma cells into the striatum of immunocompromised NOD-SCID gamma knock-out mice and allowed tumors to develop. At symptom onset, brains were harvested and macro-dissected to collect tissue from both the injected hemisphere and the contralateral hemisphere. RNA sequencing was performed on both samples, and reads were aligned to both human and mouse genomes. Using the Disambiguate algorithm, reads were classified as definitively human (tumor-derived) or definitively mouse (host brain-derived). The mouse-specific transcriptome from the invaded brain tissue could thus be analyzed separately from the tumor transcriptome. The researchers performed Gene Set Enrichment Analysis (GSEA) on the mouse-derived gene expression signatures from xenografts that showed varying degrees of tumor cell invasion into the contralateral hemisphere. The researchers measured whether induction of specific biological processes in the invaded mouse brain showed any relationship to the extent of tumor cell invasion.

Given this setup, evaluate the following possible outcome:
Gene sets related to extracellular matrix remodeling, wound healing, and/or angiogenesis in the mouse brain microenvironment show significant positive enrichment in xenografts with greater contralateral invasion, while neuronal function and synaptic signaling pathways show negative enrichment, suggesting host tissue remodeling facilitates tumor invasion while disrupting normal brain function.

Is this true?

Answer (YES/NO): NO